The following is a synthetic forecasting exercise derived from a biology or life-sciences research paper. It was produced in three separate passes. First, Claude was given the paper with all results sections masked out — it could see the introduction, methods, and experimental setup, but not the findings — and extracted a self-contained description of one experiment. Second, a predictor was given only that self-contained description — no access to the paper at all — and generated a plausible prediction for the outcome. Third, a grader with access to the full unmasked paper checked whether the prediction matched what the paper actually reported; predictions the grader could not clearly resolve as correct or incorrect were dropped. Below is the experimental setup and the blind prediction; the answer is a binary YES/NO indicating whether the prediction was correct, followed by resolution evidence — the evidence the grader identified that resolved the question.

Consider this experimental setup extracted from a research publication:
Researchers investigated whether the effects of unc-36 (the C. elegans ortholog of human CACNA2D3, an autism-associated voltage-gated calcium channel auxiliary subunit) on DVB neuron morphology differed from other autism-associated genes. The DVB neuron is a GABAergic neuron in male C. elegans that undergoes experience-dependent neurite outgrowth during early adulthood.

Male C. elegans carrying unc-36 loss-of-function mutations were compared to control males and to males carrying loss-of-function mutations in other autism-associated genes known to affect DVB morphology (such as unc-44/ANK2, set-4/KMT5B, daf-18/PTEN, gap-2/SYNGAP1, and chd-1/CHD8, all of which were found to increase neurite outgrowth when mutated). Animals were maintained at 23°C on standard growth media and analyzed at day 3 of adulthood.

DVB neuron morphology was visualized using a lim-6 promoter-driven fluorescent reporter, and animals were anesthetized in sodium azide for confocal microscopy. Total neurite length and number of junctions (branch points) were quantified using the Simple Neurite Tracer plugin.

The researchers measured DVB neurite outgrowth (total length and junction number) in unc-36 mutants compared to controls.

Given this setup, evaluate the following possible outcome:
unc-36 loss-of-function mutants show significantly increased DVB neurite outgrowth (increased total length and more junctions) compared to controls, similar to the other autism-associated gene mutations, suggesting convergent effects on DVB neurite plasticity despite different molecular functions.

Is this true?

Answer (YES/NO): NO